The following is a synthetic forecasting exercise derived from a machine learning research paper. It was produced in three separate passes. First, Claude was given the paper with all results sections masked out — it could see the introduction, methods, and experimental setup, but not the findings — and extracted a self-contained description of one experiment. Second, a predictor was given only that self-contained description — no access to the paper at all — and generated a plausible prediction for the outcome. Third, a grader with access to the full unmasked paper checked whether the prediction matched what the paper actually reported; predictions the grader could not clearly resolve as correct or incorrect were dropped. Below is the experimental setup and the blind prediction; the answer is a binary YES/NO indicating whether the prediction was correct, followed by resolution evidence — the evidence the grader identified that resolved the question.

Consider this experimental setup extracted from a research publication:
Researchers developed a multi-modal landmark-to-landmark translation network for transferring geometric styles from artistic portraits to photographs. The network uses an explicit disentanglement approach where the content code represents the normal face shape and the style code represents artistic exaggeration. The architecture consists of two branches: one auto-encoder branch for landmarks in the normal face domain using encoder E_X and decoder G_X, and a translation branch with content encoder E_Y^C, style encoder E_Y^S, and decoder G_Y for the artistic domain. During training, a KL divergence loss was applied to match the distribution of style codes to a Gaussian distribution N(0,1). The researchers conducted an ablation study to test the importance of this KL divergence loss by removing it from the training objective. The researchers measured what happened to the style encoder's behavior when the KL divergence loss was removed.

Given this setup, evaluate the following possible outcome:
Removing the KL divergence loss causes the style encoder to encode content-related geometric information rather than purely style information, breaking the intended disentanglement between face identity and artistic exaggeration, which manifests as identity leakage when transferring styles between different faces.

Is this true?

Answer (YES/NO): NO